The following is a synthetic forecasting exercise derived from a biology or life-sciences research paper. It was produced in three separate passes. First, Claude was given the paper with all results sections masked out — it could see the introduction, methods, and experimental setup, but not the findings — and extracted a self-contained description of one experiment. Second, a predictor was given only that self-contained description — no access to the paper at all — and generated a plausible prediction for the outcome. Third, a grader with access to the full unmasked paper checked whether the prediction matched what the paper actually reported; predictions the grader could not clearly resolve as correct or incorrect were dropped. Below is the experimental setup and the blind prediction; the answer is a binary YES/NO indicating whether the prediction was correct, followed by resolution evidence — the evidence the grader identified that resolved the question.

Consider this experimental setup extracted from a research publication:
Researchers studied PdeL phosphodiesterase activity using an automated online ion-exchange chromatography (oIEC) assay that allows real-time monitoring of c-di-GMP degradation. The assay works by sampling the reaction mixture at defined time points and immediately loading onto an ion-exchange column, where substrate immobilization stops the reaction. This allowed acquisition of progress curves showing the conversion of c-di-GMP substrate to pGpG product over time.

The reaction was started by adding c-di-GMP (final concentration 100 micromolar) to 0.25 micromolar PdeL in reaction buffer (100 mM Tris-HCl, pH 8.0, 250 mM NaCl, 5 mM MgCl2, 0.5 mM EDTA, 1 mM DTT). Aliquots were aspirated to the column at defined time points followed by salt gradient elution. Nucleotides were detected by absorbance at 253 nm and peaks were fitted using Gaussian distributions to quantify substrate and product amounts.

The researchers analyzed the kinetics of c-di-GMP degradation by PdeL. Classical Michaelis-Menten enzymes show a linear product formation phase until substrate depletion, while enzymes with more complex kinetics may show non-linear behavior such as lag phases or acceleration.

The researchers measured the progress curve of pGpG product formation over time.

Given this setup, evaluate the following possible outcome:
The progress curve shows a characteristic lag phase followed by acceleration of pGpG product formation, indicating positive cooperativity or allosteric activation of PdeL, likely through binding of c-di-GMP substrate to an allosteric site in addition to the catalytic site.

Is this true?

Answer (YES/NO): NO